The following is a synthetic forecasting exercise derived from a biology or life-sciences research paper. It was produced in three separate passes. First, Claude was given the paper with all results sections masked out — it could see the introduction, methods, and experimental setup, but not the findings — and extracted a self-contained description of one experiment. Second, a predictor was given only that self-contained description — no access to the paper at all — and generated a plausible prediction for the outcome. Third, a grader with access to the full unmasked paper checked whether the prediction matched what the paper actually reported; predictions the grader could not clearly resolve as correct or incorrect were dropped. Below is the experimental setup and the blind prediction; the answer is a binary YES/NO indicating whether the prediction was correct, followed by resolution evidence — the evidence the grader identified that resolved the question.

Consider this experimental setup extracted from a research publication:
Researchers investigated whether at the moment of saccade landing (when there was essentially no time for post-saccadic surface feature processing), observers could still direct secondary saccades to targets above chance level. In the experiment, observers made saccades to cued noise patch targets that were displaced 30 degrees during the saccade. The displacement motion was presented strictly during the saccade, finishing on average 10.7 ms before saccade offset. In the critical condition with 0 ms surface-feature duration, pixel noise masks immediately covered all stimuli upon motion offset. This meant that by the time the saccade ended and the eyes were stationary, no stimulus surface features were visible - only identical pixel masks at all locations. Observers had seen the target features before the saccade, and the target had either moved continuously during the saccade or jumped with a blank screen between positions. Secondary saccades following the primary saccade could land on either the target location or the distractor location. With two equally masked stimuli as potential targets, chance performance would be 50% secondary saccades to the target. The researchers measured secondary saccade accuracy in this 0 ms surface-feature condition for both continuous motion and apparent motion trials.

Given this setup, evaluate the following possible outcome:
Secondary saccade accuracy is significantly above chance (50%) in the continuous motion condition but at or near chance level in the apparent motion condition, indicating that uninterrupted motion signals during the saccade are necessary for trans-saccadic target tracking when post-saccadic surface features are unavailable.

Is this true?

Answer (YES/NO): YES